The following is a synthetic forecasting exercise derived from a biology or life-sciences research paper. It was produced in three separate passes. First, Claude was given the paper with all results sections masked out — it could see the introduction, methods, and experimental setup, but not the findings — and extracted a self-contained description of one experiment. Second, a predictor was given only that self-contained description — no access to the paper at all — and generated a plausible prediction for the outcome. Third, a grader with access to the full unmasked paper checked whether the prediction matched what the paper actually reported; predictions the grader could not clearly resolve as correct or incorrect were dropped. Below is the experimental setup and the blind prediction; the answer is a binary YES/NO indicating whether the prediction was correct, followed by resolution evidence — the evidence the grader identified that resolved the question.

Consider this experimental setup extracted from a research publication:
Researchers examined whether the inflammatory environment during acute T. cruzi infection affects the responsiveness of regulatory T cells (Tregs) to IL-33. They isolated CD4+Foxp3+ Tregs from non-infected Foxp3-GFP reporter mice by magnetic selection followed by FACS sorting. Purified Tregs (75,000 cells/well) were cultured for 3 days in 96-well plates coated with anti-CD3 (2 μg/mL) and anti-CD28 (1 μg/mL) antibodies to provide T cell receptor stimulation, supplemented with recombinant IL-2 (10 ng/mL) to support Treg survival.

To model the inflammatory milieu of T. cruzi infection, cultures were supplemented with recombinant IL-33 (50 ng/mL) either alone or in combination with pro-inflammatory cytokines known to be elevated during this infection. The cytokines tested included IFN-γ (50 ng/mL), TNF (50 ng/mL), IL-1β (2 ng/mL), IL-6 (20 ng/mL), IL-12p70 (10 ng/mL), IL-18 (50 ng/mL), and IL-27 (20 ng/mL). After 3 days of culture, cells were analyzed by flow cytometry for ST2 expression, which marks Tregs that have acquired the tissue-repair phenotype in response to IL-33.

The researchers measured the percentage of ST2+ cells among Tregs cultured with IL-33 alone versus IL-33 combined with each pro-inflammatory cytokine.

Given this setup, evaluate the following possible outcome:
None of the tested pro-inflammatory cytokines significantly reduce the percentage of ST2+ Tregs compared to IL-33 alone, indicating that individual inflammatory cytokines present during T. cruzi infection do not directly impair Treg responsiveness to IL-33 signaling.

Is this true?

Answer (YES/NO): YES